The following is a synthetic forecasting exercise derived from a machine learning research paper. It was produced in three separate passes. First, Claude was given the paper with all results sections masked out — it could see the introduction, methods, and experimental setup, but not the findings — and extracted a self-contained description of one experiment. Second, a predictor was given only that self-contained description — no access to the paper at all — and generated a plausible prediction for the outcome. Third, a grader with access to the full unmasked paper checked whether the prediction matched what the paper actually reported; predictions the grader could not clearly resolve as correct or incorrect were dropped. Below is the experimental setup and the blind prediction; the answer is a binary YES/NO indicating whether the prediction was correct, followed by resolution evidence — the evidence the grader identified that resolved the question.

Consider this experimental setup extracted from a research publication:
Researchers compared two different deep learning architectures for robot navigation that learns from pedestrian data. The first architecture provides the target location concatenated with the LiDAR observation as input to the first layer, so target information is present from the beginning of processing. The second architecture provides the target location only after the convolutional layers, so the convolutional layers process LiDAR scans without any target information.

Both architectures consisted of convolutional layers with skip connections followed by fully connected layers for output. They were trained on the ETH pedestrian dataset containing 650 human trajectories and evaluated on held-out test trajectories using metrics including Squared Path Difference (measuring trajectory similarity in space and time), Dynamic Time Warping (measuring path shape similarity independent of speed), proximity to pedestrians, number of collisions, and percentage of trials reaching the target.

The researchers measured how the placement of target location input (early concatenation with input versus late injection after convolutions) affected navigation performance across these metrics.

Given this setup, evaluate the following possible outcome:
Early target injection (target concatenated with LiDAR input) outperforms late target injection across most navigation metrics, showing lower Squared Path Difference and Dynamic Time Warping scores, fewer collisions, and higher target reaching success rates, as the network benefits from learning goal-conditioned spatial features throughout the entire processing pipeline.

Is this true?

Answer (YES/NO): YES